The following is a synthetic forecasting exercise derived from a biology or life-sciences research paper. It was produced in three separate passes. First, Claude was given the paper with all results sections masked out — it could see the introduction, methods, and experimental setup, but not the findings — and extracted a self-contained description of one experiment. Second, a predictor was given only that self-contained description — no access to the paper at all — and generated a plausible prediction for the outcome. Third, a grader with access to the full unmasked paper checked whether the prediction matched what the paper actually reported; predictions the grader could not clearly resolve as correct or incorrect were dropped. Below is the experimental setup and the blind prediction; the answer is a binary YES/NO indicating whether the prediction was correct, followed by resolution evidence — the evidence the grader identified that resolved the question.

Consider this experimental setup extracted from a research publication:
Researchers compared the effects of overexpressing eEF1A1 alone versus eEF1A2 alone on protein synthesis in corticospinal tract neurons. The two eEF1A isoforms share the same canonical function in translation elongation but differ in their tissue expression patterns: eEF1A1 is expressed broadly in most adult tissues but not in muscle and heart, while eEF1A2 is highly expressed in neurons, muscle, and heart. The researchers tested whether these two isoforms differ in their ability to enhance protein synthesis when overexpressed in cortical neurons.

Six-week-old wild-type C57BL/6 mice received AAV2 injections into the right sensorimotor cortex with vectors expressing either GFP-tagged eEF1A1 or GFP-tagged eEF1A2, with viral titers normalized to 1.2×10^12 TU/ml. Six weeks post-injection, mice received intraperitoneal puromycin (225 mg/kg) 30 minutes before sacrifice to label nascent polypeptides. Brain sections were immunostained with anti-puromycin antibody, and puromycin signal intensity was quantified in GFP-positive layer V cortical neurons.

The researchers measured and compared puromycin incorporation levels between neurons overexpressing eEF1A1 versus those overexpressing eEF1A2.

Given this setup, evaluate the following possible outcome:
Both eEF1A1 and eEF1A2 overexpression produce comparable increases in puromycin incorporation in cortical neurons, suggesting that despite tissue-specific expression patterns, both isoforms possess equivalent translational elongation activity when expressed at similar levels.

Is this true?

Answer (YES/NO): NO